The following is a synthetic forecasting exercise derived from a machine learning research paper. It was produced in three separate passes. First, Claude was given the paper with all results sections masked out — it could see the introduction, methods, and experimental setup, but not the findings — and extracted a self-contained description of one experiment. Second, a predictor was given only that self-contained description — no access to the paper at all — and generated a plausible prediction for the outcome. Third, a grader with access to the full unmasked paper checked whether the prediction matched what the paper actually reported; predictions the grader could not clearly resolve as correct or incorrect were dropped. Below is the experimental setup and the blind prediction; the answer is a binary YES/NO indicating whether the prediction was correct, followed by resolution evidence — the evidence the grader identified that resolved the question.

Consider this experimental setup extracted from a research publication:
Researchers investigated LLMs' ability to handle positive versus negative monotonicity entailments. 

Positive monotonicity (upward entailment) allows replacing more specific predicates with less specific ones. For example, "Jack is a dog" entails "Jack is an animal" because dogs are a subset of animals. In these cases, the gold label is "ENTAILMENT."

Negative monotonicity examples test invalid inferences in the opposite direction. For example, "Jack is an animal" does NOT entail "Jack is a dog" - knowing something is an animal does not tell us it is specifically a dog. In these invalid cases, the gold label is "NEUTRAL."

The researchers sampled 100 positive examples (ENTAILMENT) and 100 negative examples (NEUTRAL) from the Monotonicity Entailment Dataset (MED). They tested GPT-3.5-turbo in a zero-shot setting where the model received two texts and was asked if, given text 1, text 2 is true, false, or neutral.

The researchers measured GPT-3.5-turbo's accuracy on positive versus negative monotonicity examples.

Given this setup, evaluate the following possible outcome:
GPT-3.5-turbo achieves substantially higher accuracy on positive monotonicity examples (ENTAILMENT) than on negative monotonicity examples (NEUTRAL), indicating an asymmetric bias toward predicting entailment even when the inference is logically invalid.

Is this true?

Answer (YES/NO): NO